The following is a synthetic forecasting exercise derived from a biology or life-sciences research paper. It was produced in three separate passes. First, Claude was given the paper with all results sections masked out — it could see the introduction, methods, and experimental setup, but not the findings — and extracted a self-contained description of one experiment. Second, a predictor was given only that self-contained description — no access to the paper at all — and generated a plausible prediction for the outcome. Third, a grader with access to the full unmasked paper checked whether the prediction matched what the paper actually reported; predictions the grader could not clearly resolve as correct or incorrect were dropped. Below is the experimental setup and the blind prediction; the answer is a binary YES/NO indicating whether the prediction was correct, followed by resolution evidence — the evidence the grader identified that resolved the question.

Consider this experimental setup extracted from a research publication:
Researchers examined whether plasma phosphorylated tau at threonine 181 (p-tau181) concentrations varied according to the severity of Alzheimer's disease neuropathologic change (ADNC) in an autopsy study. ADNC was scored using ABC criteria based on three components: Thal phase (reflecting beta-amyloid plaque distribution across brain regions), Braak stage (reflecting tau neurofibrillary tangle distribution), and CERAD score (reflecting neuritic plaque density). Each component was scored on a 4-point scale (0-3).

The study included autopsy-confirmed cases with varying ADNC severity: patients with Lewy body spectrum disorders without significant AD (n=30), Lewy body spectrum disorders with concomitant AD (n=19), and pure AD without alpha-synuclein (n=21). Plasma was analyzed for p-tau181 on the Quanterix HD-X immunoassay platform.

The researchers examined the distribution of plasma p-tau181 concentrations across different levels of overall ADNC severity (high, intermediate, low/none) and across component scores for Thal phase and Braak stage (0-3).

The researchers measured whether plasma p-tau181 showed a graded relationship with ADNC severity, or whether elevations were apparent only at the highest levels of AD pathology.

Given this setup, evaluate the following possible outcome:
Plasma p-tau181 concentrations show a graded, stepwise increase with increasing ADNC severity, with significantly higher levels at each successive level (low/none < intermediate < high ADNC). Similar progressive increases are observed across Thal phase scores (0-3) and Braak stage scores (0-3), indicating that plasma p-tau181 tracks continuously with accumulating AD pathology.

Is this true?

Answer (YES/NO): NO